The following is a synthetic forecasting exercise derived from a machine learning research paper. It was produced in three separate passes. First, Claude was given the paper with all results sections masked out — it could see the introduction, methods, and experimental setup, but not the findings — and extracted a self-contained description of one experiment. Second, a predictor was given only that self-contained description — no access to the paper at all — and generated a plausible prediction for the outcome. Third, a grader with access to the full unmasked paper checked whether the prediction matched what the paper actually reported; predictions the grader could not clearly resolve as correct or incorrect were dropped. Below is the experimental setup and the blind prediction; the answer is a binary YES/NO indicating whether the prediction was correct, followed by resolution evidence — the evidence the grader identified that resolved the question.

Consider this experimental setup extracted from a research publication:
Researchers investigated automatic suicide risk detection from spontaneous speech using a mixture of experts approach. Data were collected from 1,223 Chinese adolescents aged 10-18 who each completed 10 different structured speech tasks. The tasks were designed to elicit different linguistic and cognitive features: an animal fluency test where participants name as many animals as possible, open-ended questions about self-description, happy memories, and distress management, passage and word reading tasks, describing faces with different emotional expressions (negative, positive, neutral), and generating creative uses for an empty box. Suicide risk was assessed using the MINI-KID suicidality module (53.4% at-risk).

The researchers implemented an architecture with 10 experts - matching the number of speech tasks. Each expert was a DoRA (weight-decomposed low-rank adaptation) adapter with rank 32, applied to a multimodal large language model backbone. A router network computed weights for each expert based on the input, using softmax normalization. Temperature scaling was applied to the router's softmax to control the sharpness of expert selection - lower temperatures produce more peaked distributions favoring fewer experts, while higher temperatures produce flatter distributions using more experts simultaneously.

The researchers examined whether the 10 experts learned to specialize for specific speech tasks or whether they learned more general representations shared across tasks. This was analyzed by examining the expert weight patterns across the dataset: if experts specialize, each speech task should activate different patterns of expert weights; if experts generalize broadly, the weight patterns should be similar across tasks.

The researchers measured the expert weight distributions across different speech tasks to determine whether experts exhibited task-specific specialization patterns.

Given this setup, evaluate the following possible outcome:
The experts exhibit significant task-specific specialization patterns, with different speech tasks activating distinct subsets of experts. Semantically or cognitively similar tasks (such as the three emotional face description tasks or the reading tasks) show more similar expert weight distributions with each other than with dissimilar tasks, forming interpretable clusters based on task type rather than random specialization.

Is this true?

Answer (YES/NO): YES